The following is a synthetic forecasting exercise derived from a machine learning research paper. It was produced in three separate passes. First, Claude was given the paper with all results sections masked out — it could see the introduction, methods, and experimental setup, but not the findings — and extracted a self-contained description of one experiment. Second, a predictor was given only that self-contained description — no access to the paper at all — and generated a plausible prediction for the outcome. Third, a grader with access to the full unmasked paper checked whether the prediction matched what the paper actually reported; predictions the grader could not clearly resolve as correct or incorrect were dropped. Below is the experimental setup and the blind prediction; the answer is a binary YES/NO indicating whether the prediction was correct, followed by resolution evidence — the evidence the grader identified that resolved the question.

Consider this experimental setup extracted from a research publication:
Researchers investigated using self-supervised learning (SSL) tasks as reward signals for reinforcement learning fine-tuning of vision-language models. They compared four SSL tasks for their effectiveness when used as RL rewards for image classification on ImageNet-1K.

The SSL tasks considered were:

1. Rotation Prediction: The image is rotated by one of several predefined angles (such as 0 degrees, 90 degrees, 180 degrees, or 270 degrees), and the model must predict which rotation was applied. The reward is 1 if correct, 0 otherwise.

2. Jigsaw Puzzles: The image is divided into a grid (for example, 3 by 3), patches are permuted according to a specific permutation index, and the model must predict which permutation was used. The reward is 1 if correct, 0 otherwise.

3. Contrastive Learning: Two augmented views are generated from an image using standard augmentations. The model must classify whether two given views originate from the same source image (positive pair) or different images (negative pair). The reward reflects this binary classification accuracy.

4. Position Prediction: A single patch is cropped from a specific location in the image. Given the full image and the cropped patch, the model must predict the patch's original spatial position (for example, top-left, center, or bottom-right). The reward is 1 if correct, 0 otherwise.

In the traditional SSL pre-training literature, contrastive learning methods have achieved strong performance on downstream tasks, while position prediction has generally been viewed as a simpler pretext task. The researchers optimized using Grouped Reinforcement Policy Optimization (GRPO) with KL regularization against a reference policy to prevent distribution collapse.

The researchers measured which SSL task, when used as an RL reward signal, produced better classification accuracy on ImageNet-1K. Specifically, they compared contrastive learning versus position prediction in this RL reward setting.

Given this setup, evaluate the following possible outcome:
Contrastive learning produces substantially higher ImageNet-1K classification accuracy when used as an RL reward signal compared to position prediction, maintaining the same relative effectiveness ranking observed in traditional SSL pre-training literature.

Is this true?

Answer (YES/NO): NO